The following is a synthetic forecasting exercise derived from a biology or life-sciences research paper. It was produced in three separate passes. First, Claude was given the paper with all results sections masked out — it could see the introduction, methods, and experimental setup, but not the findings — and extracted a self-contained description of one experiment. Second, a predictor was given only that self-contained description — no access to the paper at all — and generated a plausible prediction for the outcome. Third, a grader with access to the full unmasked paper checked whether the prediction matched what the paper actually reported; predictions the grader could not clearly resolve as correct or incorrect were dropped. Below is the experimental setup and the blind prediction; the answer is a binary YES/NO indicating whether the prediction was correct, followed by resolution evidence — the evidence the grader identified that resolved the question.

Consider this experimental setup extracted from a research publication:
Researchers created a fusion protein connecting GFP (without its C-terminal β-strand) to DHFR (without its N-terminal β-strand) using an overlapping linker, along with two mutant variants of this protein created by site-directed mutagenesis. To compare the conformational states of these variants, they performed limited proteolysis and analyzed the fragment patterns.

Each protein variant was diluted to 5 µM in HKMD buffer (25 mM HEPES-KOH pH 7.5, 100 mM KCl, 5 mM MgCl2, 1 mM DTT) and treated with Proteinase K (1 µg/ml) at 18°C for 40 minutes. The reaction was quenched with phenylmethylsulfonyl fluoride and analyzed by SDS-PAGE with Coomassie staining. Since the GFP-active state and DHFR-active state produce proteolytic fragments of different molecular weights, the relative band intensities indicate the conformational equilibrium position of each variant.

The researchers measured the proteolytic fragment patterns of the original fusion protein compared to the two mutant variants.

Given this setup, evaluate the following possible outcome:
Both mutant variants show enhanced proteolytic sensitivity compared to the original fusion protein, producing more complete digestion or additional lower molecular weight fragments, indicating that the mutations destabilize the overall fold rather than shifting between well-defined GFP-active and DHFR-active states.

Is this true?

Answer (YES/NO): NO